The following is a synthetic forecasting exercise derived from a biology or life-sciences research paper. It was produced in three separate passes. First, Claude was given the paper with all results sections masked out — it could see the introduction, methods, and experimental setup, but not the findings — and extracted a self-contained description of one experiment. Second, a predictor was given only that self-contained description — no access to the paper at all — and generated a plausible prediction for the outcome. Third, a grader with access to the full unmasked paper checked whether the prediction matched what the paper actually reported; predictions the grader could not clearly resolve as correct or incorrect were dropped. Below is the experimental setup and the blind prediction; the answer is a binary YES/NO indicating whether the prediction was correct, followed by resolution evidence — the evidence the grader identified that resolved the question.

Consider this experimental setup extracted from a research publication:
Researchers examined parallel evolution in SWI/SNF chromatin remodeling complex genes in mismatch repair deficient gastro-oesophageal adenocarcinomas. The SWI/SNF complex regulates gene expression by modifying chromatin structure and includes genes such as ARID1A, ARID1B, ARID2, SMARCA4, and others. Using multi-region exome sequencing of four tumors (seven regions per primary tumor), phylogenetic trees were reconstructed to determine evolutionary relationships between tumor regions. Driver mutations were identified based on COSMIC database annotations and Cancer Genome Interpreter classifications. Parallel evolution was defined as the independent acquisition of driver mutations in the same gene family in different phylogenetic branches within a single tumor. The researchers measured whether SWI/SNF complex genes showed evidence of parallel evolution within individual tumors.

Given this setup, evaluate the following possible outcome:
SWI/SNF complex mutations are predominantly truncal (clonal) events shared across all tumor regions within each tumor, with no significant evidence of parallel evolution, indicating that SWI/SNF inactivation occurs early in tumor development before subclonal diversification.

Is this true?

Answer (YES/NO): NO